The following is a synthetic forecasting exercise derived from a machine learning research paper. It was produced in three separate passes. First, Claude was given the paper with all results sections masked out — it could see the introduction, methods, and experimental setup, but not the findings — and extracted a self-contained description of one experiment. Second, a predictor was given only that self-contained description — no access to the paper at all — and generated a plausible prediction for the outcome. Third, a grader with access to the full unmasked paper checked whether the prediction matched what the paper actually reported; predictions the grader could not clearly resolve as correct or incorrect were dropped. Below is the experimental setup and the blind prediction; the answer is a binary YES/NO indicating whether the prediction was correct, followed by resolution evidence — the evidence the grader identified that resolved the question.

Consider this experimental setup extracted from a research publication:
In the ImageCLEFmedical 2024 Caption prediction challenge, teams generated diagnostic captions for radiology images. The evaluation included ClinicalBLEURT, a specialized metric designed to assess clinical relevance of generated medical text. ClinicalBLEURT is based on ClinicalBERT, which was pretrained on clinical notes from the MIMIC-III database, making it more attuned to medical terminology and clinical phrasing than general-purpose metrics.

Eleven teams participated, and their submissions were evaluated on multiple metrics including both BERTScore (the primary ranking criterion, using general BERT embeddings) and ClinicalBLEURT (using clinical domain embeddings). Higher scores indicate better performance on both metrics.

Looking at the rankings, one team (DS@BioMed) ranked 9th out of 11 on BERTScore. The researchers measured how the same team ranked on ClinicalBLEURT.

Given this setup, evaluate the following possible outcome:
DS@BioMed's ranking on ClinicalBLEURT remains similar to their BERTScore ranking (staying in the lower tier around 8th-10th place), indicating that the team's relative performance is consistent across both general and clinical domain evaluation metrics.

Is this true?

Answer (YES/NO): NO